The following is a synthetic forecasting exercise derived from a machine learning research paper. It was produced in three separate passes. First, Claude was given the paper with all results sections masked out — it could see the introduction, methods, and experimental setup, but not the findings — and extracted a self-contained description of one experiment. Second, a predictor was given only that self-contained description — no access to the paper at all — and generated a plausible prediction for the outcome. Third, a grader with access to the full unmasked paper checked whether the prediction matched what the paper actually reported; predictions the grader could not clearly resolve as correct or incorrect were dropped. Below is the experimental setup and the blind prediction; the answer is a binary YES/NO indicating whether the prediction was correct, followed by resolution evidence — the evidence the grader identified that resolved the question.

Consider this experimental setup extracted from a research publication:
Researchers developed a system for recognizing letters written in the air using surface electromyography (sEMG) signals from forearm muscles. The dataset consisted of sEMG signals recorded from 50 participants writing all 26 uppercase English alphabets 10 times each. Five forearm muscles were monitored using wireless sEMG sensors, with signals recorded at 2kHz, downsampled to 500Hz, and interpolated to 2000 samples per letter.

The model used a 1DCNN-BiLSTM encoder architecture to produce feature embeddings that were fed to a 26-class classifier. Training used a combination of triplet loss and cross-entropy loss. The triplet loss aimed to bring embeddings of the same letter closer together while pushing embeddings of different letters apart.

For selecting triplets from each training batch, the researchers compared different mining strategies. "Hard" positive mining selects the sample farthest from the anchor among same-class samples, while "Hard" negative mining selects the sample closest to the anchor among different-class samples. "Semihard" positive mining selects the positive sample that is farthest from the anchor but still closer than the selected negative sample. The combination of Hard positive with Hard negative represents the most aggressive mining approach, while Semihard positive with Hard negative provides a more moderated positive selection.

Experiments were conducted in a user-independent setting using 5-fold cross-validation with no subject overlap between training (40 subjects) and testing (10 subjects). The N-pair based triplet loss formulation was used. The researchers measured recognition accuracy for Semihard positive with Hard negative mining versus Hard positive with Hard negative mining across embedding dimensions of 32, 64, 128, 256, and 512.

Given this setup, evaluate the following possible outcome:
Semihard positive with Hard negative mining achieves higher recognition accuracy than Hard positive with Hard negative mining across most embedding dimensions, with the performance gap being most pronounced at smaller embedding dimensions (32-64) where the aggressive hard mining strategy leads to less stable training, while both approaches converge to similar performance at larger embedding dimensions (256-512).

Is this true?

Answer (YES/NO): NO